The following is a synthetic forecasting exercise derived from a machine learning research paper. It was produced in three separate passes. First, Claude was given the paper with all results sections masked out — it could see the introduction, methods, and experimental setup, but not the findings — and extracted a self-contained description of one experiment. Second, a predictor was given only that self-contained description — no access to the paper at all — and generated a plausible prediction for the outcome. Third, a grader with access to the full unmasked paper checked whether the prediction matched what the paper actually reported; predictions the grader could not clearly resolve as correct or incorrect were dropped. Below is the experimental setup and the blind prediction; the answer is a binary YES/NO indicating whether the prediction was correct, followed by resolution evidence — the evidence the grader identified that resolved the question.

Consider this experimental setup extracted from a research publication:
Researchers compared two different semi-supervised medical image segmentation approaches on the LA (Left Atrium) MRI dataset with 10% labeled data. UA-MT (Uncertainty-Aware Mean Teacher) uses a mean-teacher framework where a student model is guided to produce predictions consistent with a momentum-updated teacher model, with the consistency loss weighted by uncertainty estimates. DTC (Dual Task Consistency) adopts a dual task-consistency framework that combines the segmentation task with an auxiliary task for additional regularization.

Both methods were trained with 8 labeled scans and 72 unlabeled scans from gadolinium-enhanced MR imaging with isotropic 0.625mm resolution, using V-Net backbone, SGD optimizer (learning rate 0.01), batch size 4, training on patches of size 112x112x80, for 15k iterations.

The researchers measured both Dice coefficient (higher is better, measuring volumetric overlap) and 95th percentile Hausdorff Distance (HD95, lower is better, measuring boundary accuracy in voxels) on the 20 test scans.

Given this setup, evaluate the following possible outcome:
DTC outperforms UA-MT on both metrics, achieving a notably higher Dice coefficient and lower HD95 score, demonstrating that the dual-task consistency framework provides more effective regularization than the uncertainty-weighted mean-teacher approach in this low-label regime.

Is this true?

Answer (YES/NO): NO